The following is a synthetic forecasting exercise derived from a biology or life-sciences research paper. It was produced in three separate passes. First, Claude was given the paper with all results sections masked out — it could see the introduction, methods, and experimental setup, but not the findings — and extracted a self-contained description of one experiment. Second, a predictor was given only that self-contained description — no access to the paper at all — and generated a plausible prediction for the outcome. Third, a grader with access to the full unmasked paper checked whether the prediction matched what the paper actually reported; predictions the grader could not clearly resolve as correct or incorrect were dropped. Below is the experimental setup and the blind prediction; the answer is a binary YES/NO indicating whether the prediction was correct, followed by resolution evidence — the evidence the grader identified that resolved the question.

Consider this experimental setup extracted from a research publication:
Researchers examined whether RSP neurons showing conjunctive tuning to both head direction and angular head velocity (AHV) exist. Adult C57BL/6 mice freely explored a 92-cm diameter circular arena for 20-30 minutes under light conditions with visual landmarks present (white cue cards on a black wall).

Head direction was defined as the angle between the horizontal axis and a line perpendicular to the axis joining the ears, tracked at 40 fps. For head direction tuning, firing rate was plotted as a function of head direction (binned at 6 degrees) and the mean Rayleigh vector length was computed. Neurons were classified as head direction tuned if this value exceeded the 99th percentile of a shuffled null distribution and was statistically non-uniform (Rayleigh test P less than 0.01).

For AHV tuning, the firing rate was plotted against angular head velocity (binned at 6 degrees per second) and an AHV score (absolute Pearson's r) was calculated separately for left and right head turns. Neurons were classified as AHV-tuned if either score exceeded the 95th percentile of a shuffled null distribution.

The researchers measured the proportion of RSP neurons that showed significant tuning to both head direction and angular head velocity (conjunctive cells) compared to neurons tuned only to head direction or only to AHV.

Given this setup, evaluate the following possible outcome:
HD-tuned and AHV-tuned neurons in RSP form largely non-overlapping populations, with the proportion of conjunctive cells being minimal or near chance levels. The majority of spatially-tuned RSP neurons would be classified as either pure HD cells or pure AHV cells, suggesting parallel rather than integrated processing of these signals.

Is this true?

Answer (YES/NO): NO